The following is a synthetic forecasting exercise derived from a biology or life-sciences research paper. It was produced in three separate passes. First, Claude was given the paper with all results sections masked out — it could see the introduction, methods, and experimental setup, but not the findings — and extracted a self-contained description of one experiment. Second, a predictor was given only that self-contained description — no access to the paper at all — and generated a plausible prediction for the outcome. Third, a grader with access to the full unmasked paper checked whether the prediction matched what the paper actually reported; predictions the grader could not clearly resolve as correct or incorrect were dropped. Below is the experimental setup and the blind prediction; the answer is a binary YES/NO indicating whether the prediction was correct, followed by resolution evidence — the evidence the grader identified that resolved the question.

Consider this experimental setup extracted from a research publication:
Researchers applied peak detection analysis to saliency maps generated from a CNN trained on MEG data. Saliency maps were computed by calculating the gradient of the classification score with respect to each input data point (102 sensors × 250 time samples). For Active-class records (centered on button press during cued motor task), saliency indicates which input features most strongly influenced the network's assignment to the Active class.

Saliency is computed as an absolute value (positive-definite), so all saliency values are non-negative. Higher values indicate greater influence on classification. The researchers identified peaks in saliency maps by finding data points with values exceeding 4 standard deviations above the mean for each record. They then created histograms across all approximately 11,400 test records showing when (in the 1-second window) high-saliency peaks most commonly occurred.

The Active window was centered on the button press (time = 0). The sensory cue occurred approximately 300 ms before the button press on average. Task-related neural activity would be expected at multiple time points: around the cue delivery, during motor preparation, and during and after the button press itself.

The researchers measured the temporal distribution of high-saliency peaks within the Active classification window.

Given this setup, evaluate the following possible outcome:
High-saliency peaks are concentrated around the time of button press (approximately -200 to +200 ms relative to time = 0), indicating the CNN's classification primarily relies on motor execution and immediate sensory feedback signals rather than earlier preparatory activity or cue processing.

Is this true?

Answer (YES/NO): NO